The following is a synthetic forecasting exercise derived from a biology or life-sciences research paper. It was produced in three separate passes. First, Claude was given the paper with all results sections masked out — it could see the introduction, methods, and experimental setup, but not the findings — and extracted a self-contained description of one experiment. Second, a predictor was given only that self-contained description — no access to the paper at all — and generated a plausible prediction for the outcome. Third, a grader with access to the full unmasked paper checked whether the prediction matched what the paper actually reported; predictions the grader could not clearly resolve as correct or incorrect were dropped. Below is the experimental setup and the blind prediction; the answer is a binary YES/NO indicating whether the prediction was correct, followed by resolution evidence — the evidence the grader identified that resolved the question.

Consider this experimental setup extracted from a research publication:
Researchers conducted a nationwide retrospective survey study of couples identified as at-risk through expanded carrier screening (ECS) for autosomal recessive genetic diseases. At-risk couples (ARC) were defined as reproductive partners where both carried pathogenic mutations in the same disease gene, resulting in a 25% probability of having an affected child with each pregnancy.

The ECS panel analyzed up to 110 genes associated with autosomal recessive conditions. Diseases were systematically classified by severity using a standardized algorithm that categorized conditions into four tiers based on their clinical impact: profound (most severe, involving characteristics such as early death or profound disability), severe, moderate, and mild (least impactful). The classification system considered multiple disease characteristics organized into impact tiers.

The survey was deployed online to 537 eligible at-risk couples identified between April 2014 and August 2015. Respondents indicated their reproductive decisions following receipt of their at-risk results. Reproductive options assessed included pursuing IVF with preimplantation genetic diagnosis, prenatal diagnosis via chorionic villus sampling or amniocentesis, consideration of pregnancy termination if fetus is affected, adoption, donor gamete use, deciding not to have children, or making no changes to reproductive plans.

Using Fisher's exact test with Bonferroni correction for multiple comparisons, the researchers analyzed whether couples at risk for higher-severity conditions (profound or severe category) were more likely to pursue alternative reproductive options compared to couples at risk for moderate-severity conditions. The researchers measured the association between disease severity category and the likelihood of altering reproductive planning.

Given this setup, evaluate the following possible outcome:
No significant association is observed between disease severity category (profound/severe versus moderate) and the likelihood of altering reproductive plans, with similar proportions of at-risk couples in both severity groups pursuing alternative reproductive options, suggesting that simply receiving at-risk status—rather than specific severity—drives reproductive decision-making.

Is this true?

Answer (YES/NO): NO